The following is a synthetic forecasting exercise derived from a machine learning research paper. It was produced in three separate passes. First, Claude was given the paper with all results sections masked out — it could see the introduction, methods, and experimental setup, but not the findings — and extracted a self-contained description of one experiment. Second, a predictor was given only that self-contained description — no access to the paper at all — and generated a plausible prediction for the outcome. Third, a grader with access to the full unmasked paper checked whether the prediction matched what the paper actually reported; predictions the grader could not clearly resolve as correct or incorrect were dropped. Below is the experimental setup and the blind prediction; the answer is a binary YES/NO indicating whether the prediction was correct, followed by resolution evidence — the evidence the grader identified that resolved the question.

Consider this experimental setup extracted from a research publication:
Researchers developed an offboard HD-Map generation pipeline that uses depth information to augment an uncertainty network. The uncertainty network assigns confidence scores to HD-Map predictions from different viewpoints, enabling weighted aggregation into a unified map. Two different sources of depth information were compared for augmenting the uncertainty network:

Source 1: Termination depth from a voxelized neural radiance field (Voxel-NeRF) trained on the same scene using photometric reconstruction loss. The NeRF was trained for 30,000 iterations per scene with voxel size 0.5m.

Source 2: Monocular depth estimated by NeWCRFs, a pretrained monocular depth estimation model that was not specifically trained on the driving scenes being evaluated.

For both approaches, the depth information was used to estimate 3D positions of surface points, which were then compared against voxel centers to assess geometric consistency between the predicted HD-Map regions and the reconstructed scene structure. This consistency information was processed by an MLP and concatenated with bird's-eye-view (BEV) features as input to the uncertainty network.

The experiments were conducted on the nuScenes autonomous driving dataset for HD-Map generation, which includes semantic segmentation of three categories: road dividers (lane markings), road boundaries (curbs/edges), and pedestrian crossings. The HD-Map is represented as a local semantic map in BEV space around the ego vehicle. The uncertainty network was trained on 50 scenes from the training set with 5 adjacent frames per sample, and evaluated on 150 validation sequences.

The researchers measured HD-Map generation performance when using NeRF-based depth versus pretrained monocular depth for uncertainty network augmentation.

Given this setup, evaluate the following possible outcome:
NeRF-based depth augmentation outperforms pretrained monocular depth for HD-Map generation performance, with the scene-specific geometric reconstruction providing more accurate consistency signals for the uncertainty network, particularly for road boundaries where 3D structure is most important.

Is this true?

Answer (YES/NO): NO